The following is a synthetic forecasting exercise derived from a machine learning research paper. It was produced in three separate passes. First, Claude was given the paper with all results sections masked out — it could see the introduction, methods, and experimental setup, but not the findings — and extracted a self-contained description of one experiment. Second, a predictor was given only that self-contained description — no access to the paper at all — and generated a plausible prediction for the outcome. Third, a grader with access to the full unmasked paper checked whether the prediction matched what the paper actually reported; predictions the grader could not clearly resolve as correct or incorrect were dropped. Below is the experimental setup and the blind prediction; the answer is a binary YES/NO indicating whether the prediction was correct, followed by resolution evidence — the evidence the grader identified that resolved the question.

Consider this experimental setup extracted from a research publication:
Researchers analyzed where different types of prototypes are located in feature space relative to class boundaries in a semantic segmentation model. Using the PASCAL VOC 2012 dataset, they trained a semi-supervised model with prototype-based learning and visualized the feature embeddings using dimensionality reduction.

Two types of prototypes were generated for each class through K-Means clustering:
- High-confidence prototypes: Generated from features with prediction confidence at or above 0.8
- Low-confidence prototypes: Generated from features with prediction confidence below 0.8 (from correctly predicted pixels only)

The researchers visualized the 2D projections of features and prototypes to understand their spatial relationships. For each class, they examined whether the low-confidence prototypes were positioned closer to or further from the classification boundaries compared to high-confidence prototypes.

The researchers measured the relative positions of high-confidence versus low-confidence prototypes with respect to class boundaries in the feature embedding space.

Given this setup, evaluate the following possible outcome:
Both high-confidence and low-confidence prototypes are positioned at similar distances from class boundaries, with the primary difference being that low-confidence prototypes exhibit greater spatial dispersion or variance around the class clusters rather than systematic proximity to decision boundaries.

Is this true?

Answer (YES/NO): NO